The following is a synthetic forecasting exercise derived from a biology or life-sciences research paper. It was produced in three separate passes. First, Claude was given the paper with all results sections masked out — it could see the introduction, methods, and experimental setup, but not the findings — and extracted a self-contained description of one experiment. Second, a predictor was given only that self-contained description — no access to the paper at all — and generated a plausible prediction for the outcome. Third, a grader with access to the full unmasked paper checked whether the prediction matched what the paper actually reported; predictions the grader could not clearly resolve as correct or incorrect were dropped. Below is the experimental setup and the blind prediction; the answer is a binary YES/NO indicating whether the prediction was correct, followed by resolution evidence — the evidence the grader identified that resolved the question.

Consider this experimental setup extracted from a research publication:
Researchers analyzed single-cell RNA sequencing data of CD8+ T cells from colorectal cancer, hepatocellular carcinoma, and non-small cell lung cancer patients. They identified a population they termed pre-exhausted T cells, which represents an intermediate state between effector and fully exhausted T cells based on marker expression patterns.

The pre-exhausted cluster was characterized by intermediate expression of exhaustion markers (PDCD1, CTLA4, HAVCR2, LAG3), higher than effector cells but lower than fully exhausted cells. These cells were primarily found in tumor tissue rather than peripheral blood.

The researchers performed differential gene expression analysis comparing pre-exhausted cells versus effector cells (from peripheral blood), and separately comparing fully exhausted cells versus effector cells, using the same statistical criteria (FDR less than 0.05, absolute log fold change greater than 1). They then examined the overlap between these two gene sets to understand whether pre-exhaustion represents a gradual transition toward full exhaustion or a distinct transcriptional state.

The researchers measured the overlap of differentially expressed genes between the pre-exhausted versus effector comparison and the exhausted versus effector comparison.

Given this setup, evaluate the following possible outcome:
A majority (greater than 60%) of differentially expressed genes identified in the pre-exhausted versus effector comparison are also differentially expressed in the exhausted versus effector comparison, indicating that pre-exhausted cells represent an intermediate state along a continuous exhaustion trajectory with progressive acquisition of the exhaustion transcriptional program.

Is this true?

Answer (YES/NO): NO